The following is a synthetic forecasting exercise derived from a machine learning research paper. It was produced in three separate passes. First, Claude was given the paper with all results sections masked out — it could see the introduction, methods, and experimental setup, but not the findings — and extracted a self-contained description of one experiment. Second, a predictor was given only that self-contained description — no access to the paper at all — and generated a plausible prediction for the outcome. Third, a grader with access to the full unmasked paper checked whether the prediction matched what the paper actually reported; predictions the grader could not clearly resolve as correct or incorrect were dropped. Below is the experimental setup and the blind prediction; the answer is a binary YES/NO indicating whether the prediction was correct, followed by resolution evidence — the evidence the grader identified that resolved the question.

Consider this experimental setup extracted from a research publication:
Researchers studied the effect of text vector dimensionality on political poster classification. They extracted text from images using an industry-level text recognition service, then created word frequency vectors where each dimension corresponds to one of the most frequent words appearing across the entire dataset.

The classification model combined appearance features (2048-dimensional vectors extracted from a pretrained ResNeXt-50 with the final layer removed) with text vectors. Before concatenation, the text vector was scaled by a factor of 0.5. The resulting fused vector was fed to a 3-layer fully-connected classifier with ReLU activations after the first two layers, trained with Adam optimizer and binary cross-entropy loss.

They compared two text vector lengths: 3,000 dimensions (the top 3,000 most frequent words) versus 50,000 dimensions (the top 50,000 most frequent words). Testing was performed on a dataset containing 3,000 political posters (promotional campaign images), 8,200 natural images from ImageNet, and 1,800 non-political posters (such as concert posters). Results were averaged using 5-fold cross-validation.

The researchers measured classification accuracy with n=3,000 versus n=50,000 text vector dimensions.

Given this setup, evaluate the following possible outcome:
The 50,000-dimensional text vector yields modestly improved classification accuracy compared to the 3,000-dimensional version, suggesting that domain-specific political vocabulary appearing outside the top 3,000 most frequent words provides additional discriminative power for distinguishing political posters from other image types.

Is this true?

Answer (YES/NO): YES